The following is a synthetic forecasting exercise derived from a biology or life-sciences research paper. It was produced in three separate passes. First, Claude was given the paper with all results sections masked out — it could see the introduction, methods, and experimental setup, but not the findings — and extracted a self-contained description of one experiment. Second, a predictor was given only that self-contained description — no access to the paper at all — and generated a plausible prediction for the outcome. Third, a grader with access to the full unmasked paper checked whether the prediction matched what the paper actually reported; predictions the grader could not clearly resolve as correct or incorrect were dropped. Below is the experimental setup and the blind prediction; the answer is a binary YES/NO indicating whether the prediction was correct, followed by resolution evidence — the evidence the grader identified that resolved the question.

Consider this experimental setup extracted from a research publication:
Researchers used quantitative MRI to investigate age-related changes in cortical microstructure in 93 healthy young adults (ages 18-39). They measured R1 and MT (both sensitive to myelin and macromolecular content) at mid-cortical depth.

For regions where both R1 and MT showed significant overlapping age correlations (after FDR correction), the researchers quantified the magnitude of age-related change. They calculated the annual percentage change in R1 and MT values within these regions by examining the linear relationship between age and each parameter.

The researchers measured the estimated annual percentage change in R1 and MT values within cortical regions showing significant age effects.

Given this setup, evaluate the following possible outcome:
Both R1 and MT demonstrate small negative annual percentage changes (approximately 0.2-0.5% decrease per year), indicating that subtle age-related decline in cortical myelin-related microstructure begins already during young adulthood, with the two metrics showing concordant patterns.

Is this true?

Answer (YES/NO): NO